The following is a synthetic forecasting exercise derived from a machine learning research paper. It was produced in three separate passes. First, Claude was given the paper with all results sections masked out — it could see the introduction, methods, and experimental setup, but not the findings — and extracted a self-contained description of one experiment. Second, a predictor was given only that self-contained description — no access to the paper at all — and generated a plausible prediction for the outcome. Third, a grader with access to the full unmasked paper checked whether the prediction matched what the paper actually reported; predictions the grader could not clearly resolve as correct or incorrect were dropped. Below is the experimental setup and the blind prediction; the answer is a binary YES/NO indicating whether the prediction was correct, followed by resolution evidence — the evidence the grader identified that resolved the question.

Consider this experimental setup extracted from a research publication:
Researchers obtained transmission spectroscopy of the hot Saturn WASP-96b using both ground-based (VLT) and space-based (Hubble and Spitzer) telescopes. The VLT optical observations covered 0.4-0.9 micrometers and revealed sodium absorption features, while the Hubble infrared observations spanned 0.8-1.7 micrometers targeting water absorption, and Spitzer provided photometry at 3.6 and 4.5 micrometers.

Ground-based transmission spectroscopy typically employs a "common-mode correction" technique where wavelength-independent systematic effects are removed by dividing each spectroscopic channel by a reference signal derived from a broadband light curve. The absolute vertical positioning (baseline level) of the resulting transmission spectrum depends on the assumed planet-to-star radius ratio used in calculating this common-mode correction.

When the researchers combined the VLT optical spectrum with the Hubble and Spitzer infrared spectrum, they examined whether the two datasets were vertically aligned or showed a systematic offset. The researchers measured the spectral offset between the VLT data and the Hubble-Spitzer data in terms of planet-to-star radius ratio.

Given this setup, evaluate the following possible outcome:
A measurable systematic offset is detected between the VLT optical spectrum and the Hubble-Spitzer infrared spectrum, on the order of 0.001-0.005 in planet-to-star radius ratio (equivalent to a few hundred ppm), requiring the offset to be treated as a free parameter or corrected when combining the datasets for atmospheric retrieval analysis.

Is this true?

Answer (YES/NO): NO